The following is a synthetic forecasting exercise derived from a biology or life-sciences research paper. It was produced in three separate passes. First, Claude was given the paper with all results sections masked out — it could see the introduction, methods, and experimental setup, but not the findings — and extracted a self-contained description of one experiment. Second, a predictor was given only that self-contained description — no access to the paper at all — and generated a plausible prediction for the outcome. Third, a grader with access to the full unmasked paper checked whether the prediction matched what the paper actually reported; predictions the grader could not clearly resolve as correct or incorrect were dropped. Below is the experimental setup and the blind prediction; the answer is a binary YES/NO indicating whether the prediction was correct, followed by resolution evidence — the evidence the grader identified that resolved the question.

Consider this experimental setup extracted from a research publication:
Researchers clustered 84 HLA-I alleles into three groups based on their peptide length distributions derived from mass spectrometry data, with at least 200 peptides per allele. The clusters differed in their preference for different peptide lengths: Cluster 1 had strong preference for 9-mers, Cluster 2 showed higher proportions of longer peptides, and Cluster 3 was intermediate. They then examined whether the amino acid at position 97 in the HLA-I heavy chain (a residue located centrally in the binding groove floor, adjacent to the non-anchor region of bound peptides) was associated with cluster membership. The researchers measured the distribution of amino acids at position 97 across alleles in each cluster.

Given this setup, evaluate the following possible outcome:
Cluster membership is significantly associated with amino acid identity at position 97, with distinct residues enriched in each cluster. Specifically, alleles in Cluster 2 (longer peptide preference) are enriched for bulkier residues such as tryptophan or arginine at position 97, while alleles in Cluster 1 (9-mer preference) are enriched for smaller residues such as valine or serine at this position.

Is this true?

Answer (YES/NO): NO